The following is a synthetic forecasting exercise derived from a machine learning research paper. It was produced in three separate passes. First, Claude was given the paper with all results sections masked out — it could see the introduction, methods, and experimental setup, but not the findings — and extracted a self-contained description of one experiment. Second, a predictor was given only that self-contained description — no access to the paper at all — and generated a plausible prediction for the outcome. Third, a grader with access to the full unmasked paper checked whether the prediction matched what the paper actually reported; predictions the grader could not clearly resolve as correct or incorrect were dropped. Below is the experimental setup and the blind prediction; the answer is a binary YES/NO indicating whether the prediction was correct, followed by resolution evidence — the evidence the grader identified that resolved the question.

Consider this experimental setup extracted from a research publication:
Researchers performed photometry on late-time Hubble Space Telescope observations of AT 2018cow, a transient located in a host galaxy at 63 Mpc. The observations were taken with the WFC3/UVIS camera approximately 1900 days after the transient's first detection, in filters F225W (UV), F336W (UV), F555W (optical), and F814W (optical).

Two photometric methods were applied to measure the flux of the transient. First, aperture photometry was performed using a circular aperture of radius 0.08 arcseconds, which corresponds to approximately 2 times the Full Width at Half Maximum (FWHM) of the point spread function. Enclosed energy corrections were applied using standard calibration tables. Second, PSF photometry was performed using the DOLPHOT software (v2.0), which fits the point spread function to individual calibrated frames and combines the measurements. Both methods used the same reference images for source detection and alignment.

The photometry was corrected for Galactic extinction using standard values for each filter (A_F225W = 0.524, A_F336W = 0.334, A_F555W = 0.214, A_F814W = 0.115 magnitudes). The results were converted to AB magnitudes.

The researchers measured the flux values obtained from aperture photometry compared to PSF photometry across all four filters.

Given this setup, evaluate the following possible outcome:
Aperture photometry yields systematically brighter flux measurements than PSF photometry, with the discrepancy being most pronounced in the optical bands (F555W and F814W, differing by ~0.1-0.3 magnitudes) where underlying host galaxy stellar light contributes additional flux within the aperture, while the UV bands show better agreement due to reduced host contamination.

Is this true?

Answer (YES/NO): NO